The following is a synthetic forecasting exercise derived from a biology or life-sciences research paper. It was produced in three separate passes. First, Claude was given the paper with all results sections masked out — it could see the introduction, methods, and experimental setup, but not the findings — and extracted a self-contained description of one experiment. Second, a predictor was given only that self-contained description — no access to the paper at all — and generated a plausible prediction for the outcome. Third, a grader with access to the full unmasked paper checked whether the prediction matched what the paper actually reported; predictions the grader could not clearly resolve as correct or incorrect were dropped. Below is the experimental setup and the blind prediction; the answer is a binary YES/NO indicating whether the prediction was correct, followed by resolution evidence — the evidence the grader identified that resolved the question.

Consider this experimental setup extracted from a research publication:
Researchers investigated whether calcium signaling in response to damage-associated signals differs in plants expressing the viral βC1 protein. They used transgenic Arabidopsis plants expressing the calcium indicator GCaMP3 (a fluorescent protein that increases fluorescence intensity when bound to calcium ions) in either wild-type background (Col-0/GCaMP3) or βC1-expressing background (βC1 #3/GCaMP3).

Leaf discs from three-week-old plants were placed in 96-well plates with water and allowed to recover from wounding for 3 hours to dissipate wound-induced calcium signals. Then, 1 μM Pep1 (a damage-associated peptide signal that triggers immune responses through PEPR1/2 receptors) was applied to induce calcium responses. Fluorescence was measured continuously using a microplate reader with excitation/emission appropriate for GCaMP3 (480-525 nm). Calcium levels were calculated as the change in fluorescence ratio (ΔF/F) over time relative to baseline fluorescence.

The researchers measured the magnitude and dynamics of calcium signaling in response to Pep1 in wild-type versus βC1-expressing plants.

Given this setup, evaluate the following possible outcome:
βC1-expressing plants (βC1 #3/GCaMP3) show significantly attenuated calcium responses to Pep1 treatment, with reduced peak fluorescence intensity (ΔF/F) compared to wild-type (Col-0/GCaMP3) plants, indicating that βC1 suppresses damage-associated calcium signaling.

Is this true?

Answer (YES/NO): YES